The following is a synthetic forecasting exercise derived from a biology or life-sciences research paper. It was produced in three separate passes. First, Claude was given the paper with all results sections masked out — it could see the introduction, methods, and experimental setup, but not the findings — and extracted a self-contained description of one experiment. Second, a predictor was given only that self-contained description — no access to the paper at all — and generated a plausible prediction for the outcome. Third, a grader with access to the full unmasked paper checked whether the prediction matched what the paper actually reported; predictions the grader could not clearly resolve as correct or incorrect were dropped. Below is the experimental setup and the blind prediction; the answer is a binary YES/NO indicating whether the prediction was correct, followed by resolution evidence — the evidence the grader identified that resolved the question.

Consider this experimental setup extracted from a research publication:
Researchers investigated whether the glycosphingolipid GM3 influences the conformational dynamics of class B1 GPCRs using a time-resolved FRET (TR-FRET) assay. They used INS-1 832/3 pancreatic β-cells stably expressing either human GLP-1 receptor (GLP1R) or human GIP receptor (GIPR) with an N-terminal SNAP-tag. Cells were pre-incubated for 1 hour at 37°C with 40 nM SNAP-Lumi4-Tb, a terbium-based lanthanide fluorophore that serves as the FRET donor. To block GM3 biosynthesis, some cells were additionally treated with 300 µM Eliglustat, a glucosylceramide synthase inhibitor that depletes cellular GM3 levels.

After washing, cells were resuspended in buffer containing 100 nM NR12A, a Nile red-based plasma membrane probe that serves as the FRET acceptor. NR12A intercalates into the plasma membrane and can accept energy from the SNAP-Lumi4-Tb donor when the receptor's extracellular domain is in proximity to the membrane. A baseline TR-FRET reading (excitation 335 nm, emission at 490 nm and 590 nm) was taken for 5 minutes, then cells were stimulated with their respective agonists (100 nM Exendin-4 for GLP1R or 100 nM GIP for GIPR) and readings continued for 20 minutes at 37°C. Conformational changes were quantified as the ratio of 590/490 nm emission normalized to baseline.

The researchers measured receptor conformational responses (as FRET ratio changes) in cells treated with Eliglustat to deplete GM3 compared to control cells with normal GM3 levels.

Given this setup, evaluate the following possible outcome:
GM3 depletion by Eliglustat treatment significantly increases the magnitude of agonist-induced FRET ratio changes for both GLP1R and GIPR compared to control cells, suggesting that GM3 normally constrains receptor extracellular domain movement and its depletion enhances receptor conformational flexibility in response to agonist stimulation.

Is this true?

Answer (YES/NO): NO